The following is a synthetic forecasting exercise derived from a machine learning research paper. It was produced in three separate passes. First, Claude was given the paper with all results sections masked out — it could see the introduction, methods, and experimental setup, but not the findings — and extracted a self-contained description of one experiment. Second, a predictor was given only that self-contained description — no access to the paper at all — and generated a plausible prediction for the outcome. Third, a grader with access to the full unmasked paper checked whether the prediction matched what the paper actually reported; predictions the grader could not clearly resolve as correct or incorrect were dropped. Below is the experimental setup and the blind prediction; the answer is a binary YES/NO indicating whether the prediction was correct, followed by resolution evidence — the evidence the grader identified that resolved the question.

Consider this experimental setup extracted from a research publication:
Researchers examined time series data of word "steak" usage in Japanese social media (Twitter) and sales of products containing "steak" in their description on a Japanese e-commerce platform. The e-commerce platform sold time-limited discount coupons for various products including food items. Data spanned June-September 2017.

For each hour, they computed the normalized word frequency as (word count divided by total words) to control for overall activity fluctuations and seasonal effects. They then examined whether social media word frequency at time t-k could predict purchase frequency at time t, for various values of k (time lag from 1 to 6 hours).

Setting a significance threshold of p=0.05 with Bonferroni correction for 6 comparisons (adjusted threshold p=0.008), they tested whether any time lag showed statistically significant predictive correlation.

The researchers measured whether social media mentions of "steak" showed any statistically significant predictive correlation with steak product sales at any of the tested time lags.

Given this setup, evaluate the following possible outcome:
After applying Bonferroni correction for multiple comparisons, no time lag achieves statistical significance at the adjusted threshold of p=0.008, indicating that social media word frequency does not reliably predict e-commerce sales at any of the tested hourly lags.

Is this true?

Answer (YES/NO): NO